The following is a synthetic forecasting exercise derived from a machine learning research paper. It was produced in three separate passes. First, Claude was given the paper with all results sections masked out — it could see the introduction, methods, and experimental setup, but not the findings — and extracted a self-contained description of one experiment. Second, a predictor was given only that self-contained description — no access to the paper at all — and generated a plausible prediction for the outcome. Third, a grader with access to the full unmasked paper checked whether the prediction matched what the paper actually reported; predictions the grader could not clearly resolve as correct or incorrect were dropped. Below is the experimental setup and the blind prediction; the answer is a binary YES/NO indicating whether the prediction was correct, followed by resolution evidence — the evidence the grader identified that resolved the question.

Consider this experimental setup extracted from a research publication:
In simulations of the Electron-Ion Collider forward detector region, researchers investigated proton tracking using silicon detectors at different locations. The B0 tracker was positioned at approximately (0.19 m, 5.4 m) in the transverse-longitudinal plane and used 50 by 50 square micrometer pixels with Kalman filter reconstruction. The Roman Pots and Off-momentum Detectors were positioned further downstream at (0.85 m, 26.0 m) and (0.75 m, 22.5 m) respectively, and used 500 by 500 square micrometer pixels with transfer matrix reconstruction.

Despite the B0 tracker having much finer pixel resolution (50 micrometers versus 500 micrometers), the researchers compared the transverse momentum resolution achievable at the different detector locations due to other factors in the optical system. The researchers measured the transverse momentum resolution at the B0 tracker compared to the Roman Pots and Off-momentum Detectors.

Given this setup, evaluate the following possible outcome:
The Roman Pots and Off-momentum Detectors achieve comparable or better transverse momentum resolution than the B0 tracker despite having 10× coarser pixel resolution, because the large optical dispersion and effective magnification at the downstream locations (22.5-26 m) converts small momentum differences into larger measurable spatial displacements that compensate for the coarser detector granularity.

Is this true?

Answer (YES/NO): NO